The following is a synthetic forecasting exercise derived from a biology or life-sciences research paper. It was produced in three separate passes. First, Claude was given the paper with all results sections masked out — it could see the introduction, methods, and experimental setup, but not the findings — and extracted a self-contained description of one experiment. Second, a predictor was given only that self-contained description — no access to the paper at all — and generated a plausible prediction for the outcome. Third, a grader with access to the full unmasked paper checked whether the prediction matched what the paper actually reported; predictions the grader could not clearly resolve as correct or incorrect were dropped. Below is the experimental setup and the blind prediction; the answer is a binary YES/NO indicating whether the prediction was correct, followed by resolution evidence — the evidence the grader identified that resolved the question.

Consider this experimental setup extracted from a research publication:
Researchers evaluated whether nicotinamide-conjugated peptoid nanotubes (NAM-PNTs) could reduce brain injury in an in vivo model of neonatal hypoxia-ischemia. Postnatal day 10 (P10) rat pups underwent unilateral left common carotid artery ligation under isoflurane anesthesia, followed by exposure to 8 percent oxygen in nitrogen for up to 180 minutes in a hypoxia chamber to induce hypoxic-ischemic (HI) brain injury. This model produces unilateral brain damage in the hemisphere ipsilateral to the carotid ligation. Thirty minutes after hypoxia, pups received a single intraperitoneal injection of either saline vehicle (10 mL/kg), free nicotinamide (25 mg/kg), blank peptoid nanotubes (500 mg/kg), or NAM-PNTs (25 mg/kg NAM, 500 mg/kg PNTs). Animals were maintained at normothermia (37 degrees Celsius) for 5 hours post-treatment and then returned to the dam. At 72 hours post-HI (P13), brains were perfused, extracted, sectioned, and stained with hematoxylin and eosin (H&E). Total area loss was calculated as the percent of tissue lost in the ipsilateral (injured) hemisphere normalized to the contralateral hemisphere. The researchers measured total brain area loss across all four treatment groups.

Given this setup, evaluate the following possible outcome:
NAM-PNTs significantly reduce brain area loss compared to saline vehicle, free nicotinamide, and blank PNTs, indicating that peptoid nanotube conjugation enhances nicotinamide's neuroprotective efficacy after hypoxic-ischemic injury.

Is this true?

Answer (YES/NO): NO